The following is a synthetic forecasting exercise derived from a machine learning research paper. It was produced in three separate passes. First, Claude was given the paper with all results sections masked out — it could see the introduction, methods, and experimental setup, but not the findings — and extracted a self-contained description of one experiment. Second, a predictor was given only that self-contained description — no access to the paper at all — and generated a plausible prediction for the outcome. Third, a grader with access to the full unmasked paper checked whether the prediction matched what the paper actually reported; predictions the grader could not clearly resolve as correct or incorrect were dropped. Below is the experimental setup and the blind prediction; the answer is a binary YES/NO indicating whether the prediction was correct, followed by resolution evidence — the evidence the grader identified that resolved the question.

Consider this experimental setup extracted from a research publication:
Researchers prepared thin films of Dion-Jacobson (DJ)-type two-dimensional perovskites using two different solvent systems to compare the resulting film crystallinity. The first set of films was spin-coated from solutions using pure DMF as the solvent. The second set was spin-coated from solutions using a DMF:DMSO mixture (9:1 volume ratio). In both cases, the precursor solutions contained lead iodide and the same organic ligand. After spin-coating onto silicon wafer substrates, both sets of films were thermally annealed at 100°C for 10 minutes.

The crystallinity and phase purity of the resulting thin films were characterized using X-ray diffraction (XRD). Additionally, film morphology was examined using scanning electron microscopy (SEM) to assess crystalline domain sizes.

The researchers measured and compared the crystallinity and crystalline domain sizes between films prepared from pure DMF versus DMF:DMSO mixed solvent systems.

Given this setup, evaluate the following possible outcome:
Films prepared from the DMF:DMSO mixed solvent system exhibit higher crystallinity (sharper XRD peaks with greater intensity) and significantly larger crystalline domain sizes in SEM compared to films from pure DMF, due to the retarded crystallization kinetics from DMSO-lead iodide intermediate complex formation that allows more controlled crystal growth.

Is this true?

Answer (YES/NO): NO